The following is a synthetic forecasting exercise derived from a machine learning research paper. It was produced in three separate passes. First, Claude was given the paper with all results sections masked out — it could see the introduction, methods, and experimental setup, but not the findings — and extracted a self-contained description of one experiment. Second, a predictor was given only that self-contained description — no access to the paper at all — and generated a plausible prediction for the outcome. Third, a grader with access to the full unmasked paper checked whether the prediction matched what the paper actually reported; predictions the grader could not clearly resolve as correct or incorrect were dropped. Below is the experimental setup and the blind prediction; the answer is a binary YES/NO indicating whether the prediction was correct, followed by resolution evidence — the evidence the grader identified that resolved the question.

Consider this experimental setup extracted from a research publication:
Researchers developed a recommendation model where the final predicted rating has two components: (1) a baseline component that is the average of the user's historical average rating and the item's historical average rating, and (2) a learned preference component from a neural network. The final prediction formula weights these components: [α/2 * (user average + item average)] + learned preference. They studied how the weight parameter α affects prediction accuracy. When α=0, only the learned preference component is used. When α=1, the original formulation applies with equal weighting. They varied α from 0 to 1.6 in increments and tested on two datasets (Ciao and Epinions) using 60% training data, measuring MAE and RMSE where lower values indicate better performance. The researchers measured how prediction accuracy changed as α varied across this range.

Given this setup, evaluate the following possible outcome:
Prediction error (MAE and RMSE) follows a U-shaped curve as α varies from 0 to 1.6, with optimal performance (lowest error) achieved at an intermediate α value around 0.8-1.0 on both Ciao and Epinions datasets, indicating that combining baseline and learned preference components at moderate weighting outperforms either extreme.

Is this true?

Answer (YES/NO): YES